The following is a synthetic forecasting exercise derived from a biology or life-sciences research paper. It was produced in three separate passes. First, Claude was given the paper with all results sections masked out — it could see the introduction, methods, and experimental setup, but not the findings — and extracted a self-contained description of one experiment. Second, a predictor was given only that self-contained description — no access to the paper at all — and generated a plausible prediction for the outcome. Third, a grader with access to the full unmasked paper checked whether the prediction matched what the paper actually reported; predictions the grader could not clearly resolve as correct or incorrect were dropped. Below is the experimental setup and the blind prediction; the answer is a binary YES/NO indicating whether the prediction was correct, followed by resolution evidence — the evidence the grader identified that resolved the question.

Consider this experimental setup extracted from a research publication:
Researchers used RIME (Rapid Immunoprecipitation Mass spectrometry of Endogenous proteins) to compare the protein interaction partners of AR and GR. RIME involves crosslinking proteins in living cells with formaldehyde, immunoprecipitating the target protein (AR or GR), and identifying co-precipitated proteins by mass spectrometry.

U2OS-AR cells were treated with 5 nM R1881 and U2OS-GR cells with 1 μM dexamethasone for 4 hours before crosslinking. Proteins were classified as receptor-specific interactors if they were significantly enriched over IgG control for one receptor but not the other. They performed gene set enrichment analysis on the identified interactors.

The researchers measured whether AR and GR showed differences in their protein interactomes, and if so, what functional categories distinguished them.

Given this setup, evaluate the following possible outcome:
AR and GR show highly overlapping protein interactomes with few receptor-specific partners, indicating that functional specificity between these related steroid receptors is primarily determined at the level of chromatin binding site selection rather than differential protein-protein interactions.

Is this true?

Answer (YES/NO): NO